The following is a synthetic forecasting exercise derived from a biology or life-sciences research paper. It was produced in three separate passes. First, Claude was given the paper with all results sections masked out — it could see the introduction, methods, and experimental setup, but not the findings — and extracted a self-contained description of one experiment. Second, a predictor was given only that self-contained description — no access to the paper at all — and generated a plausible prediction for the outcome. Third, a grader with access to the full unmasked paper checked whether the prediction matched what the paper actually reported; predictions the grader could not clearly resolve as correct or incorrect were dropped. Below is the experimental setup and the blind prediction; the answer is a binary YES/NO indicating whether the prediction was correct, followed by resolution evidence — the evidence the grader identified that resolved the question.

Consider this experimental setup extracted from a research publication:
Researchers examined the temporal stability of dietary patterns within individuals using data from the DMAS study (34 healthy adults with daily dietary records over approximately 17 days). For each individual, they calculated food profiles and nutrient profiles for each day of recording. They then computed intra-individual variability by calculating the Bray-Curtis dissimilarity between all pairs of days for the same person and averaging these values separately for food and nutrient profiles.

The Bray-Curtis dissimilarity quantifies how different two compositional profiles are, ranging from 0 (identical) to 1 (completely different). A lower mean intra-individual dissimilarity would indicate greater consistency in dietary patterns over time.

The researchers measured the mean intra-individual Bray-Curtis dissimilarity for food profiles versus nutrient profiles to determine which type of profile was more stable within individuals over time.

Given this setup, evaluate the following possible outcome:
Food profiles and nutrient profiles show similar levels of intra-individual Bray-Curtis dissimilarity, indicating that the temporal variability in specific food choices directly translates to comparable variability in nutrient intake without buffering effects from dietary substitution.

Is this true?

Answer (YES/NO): NO